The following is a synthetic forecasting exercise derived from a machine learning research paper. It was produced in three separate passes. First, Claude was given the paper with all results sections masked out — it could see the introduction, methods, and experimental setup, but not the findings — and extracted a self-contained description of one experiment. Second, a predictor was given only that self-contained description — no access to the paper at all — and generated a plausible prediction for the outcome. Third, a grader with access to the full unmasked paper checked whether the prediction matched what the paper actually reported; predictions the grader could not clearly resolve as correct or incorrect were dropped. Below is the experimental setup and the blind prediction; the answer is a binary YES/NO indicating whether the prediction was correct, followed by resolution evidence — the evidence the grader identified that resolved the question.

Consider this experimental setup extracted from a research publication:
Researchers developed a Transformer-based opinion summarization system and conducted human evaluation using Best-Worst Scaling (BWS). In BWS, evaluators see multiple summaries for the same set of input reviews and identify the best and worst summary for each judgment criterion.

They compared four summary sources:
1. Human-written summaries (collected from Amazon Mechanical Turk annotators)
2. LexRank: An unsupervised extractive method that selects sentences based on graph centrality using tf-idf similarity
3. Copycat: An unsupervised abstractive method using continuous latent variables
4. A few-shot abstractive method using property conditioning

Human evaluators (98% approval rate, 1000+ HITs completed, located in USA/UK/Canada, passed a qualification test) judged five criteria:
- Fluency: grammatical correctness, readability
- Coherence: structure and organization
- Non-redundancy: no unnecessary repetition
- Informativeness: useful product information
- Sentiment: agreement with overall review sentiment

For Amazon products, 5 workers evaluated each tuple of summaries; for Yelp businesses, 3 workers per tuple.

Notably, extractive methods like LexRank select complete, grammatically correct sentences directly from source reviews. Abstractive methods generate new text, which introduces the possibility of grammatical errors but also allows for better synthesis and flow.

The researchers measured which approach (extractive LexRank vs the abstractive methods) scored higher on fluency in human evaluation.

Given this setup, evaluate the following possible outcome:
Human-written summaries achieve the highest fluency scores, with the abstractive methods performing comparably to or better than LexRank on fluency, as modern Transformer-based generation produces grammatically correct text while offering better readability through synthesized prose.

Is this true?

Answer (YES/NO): YES